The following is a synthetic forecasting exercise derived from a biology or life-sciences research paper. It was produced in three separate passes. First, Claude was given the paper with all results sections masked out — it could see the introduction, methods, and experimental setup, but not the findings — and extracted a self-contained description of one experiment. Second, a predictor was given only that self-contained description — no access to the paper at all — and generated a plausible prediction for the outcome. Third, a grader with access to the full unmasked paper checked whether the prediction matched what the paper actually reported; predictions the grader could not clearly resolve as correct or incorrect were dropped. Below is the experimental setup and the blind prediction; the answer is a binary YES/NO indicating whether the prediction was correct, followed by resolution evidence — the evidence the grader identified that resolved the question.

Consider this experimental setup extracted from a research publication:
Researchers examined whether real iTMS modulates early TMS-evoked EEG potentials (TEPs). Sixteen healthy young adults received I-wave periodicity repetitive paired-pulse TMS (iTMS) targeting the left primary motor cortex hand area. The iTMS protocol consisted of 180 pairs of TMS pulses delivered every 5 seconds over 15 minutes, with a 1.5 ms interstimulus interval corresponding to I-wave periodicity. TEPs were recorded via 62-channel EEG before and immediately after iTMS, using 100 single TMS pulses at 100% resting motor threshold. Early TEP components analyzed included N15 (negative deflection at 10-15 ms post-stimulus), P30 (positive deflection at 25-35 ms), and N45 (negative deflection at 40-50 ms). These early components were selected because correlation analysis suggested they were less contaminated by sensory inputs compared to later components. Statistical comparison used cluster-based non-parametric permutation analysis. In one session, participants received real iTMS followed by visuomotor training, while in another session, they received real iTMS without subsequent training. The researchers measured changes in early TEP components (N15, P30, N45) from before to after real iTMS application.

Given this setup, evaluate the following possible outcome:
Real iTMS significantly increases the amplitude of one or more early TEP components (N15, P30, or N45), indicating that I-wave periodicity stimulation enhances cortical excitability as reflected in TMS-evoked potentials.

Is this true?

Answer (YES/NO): NO